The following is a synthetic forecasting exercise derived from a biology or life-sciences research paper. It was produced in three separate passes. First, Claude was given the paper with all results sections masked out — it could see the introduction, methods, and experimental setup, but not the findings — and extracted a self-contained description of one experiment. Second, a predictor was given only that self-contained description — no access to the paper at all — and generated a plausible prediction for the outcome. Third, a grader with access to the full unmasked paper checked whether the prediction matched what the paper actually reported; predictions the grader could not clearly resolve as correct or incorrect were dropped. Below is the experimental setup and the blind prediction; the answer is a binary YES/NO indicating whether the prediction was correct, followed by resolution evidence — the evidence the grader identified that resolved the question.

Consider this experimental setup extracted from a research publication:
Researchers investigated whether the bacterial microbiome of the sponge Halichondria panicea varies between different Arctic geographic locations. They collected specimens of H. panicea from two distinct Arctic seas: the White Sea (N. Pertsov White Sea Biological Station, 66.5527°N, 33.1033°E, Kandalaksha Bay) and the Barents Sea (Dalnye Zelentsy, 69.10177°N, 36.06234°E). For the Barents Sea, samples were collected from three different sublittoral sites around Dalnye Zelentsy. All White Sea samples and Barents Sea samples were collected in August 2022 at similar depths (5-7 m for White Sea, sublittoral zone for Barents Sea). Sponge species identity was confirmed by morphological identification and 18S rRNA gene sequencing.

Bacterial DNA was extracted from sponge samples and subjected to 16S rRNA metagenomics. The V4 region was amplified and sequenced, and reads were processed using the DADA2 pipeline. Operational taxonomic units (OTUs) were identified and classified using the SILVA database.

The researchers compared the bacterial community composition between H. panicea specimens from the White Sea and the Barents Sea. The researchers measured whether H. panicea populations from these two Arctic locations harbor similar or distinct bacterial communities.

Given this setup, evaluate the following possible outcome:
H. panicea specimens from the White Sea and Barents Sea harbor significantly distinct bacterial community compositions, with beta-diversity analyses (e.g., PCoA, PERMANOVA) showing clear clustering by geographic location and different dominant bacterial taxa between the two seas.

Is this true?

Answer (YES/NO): NO